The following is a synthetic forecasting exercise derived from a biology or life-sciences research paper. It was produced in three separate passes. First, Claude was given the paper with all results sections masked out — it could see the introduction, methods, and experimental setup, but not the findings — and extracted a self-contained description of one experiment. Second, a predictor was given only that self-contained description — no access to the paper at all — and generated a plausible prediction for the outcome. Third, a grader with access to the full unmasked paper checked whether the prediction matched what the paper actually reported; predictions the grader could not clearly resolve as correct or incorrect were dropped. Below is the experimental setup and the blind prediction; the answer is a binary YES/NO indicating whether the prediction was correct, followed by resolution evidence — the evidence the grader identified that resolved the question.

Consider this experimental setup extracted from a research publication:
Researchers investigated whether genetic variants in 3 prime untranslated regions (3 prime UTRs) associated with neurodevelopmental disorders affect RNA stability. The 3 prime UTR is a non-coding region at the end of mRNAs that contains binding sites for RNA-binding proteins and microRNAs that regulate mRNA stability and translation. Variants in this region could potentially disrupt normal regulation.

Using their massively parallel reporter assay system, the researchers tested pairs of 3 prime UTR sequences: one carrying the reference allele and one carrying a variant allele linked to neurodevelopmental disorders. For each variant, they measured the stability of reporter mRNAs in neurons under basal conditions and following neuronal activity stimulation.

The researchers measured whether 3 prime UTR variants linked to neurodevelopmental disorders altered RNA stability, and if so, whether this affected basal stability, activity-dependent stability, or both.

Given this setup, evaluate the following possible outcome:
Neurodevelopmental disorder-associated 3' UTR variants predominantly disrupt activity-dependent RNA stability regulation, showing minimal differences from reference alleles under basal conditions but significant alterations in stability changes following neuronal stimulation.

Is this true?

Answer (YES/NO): NO